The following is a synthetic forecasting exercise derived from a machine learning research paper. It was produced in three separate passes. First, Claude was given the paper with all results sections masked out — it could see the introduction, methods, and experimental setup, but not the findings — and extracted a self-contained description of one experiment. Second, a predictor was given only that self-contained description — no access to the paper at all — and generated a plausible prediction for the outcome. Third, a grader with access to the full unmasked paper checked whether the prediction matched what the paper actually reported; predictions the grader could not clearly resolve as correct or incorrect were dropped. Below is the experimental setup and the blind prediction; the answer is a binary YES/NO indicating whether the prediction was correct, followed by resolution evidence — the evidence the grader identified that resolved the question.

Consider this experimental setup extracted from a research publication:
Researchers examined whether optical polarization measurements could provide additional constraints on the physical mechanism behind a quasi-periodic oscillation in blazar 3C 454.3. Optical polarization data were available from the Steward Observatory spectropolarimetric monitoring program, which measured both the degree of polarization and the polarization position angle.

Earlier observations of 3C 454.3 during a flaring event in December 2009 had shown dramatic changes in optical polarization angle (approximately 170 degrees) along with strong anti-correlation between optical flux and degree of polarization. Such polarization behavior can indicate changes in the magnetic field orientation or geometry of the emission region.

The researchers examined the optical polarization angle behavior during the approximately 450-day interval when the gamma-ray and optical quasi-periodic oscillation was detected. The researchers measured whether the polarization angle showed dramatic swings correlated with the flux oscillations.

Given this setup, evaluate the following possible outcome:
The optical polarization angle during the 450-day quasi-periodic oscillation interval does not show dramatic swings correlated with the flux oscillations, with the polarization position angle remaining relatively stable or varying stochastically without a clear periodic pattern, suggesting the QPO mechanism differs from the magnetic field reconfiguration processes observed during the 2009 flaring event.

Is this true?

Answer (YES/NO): NO